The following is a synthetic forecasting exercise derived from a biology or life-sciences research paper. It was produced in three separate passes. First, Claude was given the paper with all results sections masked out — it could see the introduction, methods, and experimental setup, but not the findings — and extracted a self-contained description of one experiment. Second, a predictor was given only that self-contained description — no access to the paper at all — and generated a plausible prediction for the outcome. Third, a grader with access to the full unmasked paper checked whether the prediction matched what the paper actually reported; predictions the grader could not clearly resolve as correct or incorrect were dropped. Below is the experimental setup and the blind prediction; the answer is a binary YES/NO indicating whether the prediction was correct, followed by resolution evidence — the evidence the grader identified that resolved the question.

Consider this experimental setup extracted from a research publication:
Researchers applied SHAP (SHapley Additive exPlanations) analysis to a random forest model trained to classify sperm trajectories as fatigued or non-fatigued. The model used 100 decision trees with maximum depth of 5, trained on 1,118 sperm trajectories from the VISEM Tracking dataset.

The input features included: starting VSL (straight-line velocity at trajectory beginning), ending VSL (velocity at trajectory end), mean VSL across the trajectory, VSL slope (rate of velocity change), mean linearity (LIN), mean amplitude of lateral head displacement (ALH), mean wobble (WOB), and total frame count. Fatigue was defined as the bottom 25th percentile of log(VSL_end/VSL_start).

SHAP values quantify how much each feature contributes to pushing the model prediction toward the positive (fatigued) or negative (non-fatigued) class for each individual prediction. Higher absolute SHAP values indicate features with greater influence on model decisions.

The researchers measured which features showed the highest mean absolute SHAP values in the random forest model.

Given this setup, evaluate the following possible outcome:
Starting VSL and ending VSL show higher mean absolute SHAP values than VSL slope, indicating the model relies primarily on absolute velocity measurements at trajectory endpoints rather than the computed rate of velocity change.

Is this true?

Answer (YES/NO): NO